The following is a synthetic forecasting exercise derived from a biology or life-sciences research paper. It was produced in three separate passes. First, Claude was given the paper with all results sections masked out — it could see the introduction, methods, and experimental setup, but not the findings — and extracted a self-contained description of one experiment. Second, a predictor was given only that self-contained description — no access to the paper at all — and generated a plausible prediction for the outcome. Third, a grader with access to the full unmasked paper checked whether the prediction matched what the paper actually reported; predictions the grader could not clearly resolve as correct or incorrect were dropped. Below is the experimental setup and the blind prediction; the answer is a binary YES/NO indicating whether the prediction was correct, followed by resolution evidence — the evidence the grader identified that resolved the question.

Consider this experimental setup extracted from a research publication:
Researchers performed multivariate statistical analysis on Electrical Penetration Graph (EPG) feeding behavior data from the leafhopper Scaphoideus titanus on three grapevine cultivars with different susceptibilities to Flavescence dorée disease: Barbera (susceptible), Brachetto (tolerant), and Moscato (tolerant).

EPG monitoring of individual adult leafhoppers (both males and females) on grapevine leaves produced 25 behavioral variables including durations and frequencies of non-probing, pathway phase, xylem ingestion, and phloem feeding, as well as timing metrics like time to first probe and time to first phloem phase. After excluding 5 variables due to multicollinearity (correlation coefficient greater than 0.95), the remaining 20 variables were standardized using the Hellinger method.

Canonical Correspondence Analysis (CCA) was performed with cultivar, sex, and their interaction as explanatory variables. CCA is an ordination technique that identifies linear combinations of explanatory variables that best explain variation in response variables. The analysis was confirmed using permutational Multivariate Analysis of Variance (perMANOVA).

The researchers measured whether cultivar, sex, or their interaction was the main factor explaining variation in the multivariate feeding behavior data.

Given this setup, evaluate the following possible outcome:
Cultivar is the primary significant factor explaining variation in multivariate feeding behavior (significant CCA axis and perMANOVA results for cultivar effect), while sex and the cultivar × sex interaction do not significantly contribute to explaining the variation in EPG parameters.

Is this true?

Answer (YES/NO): YES